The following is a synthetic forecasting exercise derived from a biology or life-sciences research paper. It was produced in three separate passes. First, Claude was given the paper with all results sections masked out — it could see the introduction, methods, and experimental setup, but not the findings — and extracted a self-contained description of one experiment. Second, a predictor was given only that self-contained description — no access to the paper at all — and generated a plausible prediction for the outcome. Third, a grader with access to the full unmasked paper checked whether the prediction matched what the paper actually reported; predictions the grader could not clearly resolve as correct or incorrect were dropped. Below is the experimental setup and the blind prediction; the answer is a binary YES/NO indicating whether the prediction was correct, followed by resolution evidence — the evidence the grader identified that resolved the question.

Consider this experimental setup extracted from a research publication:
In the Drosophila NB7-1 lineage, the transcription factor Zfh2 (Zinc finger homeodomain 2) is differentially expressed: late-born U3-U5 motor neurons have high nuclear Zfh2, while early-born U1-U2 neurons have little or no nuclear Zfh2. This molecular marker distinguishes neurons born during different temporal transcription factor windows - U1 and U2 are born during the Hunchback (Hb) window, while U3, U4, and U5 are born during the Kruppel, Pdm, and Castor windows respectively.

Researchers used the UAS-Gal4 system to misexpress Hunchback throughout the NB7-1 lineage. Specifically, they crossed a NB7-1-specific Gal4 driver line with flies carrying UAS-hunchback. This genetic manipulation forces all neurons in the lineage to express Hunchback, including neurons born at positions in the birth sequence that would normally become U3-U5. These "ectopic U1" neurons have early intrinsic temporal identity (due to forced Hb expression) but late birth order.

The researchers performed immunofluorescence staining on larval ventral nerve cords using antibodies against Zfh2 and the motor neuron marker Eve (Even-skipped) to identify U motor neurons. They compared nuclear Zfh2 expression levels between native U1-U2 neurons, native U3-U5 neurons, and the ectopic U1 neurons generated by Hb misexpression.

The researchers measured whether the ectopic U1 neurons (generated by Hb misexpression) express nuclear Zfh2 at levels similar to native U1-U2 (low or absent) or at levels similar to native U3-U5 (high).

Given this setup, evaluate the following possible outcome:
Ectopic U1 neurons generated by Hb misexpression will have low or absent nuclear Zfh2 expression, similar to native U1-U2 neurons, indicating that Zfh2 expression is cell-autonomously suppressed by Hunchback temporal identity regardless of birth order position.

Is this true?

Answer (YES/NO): YES